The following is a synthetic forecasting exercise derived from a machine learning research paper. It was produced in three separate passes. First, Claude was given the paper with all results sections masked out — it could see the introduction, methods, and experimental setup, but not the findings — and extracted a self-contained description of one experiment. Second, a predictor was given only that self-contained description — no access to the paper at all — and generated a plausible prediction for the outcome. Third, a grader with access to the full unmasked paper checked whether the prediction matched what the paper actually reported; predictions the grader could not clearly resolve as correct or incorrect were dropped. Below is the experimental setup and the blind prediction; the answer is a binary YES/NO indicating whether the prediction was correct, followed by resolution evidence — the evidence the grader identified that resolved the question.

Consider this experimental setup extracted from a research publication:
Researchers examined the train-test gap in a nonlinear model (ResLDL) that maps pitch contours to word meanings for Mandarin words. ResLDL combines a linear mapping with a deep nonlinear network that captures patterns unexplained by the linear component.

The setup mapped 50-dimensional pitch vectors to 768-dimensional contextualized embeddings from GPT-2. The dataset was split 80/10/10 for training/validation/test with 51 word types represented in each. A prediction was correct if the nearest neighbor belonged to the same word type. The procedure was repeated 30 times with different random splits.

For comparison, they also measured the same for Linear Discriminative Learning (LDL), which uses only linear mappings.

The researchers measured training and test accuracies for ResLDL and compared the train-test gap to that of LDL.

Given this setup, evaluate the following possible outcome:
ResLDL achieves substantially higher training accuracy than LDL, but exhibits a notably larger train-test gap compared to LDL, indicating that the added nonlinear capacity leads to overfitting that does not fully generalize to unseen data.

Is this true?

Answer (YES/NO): YES